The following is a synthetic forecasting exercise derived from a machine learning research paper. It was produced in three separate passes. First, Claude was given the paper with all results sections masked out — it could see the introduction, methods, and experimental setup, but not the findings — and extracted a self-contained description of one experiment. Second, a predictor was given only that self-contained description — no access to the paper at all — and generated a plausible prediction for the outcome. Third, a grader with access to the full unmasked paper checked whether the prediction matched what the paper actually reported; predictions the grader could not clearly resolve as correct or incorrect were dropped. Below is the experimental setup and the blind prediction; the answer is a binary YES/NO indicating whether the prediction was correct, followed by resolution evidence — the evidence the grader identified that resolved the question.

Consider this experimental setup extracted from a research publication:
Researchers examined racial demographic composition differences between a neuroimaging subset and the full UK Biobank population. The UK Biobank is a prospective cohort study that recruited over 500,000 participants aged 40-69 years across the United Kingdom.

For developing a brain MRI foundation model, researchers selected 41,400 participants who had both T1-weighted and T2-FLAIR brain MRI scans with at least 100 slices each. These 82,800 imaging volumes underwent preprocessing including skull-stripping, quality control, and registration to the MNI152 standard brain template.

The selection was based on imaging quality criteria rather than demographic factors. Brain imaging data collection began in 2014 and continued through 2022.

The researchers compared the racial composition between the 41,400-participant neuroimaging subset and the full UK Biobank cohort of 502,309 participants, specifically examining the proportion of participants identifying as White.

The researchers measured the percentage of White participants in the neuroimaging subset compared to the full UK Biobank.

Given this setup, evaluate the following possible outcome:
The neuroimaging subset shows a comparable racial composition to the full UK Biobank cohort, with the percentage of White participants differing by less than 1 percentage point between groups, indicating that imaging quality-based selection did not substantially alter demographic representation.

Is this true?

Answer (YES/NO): NO